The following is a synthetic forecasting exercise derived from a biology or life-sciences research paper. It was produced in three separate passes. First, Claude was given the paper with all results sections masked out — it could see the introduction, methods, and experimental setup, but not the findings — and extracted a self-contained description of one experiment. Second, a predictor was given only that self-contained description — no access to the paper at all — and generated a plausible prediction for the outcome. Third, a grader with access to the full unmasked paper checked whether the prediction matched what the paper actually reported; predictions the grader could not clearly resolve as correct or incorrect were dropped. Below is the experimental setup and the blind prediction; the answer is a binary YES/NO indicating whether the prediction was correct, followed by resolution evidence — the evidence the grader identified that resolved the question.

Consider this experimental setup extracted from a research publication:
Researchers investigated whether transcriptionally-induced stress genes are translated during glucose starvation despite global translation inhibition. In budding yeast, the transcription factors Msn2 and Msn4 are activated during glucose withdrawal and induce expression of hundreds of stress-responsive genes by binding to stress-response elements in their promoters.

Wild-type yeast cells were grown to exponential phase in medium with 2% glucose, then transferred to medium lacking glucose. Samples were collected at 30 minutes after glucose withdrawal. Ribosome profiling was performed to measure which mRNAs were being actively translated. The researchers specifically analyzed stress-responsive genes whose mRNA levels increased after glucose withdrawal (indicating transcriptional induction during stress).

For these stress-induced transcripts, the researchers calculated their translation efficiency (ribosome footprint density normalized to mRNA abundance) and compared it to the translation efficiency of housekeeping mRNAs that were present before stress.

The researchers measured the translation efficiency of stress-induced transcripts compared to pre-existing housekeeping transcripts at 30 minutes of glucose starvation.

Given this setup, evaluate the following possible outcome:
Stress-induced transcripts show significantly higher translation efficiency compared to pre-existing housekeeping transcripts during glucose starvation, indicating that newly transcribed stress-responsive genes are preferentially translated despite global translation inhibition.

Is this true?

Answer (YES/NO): YES